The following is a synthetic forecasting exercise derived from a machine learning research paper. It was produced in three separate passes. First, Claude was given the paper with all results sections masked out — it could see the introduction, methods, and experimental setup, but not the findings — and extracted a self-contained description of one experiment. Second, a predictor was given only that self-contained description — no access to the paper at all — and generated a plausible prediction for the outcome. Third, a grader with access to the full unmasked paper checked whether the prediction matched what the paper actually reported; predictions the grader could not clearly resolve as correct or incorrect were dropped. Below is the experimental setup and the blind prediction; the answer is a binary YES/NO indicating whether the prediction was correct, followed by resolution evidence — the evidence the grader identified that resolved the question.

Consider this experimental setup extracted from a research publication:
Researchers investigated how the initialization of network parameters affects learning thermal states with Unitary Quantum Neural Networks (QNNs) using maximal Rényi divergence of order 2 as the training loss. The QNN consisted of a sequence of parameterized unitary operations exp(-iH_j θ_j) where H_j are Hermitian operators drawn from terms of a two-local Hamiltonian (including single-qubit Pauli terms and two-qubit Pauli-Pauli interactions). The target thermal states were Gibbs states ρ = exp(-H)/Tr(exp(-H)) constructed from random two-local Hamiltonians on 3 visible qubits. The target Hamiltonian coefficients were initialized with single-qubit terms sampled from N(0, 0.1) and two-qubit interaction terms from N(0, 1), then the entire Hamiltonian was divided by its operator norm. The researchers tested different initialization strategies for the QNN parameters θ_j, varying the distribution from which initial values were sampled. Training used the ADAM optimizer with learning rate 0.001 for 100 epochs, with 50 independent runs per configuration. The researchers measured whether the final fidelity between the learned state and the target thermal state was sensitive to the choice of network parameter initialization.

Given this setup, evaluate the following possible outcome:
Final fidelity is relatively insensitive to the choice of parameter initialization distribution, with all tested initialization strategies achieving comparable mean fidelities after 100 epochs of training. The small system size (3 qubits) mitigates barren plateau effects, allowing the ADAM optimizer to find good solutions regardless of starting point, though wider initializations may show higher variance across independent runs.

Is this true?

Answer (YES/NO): YES